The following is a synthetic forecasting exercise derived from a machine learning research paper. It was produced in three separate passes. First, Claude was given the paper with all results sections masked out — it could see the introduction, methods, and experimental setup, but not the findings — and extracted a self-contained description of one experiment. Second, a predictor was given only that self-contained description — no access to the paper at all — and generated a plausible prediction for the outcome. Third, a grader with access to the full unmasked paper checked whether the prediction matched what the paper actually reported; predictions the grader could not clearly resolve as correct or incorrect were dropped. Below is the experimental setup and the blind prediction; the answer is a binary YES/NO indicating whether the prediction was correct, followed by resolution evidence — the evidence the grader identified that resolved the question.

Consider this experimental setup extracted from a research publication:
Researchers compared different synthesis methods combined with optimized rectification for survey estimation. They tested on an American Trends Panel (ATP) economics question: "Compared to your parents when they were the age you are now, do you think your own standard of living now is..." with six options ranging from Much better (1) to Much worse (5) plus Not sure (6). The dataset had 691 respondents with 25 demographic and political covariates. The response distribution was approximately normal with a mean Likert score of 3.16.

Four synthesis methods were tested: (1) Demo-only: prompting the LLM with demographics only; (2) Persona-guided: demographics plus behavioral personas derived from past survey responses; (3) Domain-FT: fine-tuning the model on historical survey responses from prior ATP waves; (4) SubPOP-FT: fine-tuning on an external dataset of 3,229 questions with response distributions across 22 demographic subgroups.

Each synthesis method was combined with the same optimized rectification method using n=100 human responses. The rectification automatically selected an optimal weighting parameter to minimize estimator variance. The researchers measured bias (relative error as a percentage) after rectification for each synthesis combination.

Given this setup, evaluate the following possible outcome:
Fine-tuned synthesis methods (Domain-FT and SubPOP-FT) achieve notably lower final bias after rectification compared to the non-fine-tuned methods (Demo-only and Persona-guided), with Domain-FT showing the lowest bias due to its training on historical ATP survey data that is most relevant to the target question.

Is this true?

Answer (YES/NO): NO